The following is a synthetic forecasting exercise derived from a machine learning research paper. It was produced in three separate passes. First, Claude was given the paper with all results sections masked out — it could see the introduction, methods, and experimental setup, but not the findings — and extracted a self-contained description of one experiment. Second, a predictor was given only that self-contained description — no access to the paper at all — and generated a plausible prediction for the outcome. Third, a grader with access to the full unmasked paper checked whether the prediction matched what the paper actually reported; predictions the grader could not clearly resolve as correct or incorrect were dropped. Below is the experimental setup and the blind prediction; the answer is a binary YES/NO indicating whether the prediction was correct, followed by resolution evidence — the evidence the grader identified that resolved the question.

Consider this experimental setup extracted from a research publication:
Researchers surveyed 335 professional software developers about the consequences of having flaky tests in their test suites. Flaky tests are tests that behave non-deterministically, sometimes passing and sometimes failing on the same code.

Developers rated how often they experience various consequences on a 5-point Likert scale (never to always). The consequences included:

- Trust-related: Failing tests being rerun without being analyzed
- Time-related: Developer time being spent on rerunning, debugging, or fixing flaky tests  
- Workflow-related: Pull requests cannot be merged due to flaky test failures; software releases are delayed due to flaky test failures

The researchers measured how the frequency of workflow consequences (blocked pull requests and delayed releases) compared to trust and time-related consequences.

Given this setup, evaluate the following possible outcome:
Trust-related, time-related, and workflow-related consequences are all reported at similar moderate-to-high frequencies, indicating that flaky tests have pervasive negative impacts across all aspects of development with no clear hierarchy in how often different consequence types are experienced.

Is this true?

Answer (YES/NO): NO